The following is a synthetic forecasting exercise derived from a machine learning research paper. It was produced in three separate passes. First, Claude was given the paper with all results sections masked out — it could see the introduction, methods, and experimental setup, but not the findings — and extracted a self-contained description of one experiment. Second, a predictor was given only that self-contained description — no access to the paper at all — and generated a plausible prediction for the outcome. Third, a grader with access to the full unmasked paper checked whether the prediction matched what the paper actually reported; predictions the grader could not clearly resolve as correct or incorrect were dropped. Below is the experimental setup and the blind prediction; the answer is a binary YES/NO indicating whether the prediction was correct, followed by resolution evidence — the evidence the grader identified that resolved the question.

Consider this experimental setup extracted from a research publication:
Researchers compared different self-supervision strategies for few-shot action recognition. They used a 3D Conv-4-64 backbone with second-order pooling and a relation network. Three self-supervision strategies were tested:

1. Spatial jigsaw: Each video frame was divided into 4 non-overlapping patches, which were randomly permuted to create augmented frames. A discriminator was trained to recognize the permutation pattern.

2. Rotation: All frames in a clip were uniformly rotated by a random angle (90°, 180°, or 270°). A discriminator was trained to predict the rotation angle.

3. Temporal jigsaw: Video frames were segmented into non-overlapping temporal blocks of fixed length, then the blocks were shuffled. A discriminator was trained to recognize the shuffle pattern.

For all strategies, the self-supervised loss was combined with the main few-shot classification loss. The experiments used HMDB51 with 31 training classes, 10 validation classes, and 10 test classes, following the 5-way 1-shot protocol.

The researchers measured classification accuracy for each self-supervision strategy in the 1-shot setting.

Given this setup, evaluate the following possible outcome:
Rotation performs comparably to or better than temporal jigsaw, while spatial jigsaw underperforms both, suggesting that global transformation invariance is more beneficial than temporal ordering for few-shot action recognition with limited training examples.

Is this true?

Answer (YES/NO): NO